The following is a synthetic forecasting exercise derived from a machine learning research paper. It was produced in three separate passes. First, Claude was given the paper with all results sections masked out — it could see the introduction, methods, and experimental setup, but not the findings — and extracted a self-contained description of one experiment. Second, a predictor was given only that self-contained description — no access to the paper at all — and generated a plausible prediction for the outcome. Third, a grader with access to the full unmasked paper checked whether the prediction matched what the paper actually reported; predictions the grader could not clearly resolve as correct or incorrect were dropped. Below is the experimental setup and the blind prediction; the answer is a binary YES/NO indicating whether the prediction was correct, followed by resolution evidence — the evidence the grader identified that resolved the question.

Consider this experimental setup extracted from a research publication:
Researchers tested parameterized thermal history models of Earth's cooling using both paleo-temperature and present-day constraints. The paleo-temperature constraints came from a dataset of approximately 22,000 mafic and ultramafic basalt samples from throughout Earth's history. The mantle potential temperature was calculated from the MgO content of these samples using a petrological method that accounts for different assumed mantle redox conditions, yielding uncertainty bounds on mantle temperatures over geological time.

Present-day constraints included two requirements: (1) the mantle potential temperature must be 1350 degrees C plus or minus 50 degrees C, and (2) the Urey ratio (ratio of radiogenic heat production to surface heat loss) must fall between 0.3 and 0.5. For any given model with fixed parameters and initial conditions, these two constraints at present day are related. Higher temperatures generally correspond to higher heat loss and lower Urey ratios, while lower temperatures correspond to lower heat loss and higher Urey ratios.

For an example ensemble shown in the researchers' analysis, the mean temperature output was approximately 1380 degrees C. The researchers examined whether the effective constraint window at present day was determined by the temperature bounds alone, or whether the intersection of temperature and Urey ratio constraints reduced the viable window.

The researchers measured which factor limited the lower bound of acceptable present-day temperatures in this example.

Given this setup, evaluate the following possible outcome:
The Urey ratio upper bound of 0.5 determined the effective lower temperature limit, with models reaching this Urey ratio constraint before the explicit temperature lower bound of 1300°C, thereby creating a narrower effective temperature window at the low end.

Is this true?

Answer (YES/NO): YES